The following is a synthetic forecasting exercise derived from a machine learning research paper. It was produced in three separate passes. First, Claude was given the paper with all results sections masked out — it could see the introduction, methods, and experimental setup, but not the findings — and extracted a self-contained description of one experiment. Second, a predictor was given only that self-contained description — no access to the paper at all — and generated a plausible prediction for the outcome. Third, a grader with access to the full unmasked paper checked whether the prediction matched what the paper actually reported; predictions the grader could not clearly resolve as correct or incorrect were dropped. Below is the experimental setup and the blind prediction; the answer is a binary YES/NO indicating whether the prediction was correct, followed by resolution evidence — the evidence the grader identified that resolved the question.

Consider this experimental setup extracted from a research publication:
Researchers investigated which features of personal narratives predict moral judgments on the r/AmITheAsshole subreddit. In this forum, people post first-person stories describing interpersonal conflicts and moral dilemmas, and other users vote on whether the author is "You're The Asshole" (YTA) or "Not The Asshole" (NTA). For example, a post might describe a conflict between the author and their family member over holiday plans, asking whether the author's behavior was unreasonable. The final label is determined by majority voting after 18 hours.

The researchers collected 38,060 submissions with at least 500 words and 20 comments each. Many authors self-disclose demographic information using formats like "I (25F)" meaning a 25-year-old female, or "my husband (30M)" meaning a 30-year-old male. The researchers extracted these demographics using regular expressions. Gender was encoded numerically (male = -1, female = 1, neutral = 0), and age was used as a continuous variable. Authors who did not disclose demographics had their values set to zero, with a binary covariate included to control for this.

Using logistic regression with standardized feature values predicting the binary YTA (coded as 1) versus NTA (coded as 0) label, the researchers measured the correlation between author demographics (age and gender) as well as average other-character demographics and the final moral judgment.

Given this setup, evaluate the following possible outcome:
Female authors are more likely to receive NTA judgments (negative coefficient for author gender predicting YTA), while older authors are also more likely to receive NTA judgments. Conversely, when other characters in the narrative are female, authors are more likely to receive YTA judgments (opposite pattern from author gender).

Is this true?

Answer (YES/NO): NO